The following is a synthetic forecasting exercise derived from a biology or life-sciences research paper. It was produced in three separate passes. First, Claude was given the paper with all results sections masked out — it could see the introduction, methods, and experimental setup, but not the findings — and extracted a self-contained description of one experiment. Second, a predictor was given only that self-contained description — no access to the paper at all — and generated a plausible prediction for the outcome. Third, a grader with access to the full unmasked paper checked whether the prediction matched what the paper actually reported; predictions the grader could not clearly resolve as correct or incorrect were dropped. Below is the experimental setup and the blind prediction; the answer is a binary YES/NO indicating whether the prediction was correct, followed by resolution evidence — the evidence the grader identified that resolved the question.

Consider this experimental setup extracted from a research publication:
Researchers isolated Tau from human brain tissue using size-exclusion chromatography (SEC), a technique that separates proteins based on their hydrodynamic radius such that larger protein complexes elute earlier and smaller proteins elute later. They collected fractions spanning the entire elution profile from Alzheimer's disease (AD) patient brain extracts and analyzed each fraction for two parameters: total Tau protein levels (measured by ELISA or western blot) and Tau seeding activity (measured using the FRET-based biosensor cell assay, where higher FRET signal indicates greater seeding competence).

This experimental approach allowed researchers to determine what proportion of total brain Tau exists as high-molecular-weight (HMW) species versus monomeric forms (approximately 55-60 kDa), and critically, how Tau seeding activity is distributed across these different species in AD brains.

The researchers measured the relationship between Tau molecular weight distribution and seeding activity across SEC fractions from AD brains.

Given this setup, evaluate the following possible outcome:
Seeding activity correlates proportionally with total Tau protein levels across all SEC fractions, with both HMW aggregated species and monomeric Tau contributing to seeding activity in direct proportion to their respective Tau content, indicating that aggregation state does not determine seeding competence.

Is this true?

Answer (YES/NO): NO